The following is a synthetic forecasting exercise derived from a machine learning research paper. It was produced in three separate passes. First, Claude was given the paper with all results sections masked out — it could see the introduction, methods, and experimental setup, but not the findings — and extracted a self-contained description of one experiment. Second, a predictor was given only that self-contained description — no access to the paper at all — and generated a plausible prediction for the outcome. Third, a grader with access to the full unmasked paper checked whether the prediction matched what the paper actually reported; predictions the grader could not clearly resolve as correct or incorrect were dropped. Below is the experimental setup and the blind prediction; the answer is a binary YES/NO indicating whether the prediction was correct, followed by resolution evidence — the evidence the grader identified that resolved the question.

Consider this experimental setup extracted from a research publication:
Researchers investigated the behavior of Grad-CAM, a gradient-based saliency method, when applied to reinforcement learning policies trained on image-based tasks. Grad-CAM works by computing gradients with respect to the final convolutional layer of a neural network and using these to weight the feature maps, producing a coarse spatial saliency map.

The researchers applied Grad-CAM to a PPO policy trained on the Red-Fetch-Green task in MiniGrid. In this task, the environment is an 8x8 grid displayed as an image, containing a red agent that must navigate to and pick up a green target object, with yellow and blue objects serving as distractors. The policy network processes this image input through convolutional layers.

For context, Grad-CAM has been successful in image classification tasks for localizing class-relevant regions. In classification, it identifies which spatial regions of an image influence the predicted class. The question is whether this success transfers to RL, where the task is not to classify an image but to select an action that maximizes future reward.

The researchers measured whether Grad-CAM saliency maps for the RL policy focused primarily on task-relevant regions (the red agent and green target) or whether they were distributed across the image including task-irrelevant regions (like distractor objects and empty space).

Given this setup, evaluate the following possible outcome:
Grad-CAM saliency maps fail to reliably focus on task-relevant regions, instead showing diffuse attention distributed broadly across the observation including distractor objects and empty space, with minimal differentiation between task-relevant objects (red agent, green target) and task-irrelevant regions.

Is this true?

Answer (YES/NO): YES